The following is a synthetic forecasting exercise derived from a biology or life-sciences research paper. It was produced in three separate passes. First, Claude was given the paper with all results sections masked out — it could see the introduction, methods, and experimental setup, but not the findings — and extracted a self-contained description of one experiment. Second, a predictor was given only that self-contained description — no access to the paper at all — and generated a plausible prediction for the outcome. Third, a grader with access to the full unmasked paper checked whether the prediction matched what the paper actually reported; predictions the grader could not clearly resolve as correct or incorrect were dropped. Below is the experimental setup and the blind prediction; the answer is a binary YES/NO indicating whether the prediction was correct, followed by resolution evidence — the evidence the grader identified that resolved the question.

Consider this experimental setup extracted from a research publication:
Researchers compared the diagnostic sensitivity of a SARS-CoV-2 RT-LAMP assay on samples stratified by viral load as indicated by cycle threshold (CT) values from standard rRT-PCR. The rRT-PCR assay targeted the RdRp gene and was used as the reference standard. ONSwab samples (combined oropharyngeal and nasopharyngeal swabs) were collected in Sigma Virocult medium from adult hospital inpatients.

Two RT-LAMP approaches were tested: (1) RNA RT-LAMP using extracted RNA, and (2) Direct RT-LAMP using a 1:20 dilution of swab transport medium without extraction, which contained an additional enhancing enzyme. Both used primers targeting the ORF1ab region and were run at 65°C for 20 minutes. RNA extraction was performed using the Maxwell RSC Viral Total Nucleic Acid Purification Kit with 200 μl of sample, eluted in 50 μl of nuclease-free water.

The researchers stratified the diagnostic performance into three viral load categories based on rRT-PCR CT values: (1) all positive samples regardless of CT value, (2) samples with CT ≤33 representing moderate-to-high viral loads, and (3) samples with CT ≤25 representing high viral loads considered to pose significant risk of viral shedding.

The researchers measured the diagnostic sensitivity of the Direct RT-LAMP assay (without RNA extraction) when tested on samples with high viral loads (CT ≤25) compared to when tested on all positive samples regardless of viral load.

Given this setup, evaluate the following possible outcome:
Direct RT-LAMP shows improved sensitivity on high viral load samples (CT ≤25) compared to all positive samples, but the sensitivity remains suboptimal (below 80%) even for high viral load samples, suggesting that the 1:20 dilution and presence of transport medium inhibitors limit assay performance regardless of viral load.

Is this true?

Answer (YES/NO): NO